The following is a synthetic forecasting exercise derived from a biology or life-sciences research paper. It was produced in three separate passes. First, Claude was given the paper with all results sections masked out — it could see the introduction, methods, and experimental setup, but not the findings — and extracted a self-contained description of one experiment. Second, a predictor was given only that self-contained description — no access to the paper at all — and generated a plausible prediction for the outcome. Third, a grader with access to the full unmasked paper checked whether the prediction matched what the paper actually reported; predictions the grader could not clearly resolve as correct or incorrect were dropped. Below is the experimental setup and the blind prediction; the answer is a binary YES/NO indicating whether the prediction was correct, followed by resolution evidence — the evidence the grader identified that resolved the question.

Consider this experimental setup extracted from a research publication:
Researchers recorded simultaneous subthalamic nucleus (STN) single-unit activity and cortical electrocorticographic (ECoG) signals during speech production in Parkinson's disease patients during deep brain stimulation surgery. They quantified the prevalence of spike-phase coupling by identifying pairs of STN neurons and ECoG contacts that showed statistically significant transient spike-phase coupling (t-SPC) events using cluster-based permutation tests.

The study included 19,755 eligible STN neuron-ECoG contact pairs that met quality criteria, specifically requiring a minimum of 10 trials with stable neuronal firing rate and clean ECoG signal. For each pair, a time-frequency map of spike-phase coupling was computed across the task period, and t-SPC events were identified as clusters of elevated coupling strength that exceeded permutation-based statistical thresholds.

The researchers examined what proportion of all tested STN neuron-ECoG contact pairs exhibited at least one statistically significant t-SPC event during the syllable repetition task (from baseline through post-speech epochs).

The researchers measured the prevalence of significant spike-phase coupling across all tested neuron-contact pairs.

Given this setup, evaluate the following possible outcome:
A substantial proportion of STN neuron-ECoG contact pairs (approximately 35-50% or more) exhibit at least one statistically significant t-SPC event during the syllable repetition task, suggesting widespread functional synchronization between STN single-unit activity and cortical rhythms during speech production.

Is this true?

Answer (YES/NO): NO